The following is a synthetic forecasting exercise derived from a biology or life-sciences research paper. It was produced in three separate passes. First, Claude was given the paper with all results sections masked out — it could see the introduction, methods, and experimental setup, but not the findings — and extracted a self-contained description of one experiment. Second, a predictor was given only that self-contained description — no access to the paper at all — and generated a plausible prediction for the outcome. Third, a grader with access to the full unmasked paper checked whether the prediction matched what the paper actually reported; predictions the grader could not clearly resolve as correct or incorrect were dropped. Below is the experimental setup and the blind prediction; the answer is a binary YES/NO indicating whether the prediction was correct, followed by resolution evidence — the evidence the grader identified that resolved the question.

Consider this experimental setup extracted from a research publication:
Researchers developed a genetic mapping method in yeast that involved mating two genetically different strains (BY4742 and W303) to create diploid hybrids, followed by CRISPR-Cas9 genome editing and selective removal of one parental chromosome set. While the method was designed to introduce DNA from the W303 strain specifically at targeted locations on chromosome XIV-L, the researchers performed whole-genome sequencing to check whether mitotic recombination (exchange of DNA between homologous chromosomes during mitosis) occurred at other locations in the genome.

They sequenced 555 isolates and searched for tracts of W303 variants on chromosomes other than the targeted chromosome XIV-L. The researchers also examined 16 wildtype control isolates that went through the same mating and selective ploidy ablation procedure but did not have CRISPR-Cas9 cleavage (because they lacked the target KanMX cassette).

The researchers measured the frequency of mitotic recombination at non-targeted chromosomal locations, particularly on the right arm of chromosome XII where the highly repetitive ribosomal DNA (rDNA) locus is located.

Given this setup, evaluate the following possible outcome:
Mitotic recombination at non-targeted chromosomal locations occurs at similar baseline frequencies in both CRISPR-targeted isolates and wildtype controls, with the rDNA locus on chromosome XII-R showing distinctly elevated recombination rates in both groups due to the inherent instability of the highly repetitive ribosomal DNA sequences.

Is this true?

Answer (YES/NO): NO